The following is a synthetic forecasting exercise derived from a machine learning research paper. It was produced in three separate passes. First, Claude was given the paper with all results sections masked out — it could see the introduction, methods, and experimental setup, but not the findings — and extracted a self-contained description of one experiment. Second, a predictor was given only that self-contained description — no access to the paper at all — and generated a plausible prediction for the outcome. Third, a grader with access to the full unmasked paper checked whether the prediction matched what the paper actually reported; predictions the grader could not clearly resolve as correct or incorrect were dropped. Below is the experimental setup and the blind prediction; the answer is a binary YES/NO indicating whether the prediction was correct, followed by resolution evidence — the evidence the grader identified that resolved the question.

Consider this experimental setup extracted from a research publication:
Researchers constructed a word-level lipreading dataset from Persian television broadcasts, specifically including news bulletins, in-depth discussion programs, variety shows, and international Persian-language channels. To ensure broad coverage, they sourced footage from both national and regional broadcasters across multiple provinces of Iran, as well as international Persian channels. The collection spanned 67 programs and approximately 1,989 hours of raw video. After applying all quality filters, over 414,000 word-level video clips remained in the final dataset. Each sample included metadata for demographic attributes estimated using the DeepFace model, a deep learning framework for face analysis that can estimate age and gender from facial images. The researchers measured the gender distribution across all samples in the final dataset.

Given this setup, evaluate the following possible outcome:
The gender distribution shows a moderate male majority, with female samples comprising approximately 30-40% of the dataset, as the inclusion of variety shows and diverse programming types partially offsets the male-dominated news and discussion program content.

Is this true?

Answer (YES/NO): NO